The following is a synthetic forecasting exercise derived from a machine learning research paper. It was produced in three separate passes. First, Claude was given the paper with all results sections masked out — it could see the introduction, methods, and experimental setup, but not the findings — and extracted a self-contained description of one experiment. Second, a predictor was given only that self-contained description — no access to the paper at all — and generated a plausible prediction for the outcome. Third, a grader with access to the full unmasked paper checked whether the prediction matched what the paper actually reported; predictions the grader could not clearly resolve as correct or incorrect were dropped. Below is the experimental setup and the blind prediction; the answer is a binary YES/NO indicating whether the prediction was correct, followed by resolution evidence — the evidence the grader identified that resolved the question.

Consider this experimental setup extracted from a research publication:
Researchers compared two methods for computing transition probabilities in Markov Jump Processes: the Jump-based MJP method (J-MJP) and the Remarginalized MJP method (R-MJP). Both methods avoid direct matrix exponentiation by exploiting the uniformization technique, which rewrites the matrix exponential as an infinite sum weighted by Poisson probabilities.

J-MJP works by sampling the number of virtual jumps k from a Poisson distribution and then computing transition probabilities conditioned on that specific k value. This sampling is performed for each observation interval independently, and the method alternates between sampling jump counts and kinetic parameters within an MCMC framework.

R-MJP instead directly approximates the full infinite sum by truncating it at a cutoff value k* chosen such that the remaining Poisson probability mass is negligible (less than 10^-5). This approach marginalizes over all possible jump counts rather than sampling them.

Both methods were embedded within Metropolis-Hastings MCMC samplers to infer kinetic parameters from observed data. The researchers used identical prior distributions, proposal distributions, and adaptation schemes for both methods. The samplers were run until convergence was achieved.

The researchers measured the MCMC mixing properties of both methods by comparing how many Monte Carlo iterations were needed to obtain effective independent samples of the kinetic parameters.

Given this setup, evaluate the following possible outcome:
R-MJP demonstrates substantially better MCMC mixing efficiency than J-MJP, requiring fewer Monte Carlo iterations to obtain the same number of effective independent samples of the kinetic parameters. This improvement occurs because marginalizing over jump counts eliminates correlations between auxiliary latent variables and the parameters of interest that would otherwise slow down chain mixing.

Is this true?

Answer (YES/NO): YES